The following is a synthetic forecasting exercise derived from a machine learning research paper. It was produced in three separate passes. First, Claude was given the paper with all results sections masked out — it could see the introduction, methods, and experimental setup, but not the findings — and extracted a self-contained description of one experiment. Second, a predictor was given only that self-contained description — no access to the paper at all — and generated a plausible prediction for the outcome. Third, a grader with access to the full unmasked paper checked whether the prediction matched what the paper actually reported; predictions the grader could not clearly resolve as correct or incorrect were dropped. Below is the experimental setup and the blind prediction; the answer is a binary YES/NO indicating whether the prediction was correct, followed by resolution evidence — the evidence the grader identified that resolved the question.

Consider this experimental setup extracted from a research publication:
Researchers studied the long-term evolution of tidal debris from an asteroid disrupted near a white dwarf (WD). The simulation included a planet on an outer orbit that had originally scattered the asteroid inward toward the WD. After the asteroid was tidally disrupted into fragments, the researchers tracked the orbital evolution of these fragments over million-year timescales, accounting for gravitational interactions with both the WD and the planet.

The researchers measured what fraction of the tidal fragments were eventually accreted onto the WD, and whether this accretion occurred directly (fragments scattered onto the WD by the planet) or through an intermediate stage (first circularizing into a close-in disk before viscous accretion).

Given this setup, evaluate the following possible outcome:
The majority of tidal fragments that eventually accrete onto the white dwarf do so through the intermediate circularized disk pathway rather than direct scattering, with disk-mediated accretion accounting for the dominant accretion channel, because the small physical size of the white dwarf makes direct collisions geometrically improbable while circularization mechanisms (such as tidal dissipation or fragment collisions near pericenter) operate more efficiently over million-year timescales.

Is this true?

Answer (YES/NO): NO